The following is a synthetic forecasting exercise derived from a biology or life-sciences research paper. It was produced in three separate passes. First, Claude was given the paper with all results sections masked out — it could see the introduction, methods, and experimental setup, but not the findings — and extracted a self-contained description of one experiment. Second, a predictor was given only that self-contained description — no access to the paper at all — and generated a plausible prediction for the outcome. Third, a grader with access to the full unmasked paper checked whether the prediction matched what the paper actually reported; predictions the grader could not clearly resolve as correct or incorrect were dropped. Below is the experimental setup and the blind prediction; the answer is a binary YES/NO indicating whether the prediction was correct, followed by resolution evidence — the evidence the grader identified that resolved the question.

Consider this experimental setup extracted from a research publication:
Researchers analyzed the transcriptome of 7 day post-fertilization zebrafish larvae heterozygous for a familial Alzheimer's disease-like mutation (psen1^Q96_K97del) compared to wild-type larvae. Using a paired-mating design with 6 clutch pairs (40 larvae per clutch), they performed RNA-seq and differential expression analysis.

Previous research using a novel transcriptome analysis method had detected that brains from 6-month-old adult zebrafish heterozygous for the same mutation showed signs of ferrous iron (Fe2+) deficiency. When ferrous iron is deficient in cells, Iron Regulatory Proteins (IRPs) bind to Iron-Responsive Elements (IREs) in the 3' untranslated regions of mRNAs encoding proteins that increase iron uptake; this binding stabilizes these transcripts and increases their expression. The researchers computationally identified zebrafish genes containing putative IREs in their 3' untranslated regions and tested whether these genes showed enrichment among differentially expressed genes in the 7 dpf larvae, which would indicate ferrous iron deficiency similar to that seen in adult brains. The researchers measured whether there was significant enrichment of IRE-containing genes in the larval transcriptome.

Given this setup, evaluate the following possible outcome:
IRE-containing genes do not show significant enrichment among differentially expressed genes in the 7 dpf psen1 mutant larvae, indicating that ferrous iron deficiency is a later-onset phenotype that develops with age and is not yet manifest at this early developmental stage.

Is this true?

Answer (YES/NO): YES